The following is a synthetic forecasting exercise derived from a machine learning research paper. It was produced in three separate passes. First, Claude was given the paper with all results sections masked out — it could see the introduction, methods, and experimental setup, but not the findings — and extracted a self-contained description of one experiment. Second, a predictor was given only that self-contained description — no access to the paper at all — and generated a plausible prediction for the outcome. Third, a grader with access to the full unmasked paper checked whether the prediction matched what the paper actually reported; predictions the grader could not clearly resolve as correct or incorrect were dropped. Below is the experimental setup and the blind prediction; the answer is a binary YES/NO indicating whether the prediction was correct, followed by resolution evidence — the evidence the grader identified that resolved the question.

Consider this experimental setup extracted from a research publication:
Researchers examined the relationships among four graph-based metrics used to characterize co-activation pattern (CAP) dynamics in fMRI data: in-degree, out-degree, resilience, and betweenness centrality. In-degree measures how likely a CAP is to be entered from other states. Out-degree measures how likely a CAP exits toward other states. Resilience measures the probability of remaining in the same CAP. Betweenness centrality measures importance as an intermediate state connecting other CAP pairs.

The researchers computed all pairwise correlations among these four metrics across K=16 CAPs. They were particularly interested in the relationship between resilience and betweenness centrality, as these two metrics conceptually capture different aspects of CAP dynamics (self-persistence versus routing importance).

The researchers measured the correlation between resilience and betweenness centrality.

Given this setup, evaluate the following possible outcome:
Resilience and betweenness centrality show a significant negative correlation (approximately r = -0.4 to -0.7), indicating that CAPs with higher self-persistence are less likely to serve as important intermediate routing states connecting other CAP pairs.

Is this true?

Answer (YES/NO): NO